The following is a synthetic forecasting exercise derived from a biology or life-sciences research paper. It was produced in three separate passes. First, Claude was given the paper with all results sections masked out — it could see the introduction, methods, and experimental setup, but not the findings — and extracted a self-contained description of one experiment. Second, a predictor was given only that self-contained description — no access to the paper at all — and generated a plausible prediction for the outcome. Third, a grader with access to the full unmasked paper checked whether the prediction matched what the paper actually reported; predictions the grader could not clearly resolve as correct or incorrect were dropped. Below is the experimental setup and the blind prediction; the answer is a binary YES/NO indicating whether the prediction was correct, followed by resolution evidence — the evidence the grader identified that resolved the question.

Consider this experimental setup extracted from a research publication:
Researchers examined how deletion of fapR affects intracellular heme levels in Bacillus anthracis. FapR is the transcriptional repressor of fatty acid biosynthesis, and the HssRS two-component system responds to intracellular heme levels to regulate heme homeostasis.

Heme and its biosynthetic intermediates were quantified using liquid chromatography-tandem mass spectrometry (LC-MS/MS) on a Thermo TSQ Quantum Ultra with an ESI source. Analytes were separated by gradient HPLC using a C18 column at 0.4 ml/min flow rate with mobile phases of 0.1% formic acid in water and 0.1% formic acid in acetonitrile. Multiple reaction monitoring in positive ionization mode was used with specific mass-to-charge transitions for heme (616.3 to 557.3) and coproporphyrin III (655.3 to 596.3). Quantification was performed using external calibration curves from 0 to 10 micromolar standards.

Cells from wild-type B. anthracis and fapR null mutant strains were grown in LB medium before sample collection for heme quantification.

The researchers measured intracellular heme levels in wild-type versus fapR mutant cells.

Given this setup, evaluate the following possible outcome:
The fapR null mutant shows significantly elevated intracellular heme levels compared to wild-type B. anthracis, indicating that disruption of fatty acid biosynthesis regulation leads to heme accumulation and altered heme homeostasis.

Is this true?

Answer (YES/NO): NO